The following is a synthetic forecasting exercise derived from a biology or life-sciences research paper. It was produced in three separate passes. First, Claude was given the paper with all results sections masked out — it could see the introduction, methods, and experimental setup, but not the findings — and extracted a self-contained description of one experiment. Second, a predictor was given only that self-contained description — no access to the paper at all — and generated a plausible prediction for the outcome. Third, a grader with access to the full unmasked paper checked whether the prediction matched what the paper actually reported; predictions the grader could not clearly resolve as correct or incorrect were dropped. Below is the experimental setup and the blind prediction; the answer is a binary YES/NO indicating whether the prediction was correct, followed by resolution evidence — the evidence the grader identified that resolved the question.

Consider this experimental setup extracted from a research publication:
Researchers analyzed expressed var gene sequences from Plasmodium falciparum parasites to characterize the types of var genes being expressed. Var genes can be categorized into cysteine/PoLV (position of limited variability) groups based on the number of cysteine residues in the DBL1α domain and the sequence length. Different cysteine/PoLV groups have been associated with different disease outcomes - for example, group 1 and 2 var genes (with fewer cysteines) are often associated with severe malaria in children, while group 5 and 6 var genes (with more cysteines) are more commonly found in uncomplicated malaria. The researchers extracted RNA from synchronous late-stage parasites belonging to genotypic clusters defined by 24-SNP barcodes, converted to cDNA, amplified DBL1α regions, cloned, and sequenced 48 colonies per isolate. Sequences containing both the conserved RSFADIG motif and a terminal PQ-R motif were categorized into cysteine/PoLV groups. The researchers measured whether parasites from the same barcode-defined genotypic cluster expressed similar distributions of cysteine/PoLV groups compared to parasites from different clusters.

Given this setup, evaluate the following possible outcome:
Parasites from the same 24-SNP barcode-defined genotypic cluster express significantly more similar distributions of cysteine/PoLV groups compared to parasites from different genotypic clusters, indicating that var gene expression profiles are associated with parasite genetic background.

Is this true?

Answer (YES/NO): YES